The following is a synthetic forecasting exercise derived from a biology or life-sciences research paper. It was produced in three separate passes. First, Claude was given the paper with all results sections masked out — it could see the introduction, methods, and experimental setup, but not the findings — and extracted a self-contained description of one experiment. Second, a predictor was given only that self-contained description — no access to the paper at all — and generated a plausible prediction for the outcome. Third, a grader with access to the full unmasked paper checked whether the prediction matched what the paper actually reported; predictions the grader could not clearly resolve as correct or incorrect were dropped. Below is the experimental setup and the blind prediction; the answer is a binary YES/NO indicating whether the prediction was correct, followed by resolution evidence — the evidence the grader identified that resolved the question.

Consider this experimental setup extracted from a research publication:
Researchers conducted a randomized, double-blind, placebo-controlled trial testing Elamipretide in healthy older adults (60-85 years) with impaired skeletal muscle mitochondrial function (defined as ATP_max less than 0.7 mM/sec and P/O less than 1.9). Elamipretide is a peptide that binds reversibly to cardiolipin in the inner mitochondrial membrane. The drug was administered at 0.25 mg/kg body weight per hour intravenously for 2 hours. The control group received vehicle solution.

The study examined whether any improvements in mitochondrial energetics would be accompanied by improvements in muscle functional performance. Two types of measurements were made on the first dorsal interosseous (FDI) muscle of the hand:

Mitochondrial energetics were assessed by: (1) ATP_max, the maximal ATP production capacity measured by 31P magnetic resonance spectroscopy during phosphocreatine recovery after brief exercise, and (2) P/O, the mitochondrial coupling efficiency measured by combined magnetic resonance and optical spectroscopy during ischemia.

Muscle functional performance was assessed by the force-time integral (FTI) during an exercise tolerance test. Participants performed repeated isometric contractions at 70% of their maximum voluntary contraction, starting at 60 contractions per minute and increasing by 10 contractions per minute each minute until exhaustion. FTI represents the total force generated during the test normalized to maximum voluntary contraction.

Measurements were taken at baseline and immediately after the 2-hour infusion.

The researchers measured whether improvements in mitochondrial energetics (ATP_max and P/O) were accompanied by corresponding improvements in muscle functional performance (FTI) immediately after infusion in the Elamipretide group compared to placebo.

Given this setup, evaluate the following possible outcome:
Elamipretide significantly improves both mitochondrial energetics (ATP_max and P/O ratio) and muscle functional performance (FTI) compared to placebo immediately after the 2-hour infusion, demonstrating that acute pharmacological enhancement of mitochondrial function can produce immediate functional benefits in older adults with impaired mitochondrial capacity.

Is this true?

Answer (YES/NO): NO